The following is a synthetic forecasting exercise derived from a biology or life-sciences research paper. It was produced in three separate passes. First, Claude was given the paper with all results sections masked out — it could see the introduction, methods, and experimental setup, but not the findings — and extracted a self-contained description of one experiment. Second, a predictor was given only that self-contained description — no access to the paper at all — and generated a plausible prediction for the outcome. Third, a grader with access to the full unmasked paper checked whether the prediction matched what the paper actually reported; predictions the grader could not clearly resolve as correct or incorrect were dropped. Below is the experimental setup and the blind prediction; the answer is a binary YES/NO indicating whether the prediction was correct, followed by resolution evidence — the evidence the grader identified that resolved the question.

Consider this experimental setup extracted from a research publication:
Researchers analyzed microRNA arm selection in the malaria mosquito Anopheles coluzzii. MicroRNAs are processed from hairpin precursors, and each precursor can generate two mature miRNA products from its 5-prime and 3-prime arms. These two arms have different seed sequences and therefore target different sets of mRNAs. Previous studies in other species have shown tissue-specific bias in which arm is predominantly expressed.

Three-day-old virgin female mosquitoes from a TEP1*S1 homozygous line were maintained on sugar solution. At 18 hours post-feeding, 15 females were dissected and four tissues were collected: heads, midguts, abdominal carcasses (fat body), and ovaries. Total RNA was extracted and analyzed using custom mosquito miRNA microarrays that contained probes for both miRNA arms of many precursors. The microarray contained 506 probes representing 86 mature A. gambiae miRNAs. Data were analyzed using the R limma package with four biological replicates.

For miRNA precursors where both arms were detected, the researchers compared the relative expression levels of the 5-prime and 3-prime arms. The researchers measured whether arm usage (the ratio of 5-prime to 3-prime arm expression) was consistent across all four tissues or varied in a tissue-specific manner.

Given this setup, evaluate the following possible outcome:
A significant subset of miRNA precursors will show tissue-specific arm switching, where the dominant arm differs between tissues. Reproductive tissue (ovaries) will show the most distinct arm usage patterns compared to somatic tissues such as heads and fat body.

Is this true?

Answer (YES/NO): NO